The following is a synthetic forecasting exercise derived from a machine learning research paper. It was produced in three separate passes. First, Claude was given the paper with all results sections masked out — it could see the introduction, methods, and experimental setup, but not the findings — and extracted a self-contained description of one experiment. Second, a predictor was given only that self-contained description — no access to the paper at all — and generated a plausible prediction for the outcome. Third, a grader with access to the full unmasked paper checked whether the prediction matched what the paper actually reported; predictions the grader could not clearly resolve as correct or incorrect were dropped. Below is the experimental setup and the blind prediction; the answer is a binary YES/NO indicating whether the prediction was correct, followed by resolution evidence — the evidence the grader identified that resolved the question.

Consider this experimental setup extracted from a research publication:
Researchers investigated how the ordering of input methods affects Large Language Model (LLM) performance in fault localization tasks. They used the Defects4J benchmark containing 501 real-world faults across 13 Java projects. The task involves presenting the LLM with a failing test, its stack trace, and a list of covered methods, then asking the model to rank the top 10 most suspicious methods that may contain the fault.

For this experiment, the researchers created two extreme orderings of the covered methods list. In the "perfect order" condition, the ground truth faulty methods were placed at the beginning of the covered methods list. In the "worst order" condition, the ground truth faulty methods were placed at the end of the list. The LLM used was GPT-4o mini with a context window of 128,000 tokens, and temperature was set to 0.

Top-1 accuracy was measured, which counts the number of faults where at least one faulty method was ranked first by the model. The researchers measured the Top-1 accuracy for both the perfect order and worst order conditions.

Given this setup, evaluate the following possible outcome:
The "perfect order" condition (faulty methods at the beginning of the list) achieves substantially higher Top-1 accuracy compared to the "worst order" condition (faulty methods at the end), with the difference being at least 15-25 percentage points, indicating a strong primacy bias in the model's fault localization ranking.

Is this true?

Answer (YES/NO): YES